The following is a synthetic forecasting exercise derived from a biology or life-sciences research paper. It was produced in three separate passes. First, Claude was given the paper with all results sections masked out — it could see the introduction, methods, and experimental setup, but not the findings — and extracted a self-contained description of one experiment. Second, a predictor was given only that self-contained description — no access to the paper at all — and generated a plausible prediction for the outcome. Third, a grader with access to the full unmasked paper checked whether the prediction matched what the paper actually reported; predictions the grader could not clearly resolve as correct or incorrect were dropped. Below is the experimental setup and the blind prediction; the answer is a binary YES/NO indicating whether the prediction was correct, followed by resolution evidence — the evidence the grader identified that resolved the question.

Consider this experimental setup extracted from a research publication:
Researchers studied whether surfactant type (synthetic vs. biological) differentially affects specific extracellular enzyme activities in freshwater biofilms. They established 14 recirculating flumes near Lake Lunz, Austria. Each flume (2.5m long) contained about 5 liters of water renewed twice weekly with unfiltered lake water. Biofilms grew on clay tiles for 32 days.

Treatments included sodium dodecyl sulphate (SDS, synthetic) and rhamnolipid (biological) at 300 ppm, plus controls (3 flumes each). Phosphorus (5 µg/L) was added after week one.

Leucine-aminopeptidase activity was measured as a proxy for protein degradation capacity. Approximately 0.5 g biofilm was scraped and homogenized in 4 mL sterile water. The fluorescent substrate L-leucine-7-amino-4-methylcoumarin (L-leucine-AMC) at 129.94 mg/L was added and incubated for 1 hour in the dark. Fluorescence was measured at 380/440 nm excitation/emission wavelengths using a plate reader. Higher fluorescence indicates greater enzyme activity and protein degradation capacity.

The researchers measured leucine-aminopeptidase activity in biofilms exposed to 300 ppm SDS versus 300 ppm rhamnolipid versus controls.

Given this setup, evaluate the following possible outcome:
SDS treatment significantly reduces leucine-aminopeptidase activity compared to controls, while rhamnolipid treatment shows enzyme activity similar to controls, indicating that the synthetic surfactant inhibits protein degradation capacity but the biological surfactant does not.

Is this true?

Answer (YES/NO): NO